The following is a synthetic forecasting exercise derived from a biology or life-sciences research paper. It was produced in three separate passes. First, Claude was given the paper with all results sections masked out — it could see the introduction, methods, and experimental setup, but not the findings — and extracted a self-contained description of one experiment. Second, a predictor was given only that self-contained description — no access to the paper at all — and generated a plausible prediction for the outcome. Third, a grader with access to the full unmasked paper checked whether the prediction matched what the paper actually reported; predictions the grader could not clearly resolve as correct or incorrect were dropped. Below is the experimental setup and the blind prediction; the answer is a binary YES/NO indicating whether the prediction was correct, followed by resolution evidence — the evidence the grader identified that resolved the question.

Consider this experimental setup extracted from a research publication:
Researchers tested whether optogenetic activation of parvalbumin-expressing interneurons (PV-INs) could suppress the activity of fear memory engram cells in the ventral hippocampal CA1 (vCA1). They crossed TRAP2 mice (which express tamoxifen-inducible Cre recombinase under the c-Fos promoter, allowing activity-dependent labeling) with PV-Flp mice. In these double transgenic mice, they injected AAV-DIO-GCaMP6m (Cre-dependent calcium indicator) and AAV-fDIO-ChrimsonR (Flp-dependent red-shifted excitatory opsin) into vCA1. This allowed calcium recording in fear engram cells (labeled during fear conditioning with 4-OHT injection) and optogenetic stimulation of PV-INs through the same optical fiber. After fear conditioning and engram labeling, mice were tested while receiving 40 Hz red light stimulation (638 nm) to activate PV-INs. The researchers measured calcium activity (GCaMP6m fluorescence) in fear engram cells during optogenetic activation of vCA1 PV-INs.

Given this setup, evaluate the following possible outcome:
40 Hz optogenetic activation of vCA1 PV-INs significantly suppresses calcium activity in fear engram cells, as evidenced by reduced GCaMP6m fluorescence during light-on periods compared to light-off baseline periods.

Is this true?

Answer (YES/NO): YES